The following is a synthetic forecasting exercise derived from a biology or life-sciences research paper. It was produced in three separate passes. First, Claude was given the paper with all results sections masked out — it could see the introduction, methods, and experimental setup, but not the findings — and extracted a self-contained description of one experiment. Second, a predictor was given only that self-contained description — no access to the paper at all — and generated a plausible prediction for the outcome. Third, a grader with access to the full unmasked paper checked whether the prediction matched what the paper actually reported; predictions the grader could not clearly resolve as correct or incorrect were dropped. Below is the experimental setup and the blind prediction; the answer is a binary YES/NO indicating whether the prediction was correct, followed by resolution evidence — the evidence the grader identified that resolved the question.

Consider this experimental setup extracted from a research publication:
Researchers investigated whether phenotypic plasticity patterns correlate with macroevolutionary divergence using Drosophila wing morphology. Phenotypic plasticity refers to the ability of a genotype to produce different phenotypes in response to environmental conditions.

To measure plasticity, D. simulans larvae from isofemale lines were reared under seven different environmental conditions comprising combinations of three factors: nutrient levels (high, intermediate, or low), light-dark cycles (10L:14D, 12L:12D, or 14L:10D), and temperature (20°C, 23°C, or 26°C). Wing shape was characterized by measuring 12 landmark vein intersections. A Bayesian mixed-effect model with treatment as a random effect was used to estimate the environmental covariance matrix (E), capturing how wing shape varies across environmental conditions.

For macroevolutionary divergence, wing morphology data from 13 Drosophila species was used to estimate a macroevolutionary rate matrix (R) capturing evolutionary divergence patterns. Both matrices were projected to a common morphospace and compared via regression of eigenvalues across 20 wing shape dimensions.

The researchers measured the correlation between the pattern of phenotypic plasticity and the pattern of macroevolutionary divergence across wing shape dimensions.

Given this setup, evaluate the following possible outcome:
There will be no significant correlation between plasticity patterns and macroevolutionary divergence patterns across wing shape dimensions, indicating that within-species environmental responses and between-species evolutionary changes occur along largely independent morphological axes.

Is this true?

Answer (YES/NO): NO